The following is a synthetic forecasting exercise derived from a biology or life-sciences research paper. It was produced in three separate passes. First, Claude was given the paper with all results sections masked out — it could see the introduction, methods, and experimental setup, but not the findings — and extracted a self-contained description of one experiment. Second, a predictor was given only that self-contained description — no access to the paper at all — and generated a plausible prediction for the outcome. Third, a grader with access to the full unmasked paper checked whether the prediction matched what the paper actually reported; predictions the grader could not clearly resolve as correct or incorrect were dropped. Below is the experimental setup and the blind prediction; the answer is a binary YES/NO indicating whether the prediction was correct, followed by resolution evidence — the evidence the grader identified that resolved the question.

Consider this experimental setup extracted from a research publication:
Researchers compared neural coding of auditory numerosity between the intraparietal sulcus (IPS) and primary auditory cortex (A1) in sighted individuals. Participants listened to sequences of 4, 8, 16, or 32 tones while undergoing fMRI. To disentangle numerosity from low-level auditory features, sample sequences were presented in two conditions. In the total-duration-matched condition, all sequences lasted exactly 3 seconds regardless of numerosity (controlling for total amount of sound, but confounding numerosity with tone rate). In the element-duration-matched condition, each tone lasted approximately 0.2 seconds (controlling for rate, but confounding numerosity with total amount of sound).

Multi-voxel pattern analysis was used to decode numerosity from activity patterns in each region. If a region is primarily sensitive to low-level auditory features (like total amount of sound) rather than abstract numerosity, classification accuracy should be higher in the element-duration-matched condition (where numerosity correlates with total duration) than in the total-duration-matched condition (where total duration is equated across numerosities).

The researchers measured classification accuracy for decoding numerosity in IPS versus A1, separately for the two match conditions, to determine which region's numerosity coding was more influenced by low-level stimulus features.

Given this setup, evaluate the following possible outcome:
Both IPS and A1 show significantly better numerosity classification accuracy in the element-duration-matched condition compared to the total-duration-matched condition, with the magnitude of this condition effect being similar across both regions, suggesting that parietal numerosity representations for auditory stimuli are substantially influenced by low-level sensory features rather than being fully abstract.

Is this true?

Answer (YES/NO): NO